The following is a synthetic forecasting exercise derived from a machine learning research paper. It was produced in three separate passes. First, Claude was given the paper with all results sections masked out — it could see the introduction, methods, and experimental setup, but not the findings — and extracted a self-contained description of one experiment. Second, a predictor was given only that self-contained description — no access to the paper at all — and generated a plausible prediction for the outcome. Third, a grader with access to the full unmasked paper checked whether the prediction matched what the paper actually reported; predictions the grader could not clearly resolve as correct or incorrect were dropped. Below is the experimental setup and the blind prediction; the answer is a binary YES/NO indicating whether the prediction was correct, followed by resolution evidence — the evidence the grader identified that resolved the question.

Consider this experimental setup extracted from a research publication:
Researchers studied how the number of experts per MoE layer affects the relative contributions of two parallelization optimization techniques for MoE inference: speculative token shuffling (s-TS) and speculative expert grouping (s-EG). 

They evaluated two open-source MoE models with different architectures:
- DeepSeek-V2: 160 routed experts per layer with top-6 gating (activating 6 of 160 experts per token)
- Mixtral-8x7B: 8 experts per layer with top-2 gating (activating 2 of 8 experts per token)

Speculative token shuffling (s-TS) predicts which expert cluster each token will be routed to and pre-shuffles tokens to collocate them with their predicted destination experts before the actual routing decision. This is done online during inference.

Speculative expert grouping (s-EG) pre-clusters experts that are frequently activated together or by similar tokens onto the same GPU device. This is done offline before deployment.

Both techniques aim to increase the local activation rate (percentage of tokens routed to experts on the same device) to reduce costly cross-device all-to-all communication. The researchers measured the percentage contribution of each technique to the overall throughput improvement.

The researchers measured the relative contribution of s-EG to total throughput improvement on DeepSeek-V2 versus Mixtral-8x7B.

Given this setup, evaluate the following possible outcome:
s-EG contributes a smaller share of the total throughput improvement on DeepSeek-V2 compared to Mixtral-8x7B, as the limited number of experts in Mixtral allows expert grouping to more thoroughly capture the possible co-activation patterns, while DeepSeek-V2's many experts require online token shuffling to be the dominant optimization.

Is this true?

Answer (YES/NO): NO